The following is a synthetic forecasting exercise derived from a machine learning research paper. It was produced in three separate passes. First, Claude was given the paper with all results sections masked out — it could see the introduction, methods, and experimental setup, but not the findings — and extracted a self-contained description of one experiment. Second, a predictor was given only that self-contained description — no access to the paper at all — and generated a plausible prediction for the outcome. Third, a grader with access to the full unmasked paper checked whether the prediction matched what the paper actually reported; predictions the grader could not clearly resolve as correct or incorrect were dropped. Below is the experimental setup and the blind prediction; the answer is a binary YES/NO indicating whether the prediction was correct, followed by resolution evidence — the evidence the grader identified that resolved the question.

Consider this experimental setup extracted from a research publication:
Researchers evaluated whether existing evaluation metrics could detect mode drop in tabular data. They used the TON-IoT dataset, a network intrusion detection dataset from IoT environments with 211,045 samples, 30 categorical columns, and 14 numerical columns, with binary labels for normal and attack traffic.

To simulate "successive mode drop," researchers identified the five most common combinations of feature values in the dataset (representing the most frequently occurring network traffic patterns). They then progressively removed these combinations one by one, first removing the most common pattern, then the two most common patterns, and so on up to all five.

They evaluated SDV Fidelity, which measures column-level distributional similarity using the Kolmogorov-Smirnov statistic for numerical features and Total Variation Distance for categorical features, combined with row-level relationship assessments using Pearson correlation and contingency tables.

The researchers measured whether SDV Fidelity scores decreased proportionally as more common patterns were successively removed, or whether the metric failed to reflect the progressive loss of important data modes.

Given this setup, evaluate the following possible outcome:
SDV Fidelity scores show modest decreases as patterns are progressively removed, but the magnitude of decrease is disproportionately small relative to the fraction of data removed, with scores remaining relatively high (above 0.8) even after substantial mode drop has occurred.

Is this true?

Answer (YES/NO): NO